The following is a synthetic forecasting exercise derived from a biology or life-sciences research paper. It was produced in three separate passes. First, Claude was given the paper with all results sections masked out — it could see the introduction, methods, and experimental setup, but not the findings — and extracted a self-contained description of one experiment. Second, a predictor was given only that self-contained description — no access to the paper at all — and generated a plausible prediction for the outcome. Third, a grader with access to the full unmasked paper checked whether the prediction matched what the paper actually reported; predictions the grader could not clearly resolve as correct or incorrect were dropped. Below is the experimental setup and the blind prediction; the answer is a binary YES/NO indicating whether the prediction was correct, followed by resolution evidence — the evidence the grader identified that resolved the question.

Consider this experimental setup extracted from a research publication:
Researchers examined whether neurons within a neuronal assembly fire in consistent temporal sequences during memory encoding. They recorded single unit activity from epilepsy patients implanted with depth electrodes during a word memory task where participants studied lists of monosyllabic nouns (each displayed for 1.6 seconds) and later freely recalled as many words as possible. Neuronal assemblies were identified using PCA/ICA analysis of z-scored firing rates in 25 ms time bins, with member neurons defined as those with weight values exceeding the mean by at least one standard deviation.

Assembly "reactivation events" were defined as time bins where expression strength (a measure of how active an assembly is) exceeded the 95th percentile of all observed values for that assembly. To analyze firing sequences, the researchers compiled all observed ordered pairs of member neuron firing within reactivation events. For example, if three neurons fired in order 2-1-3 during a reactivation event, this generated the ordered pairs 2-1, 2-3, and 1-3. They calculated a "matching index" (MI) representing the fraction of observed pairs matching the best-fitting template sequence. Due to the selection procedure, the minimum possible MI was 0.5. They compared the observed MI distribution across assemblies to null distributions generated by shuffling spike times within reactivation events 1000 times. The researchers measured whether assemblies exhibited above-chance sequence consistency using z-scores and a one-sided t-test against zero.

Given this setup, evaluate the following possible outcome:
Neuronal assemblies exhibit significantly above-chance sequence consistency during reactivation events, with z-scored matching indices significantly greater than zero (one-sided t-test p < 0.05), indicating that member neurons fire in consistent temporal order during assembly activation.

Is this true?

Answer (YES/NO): YES